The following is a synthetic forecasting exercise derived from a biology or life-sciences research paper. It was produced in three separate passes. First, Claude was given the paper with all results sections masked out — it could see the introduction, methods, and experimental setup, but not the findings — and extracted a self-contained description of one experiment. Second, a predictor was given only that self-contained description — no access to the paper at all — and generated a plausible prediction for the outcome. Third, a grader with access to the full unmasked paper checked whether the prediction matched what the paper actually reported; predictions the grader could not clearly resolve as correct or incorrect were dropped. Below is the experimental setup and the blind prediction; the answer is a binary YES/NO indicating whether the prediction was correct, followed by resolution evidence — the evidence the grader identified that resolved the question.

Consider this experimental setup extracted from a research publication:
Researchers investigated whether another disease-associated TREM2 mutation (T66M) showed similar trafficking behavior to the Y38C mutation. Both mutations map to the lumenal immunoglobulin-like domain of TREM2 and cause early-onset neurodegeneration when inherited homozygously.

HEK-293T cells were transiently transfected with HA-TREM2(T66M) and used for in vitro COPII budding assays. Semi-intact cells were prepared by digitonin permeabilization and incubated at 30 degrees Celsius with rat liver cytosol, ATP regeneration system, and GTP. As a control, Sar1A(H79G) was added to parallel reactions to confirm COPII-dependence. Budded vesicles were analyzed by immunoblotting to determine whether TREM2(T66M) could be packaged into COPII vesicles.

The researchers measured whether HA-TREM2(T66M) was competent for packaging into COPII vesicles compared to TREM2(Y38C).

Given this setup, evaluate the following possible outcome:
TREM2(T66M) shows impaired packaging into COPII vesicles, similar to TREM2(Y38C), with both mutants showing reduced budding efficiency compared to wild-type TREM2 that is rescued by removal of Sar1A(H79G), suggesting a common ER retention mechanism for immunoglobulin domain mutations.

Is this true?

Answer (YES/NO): NO